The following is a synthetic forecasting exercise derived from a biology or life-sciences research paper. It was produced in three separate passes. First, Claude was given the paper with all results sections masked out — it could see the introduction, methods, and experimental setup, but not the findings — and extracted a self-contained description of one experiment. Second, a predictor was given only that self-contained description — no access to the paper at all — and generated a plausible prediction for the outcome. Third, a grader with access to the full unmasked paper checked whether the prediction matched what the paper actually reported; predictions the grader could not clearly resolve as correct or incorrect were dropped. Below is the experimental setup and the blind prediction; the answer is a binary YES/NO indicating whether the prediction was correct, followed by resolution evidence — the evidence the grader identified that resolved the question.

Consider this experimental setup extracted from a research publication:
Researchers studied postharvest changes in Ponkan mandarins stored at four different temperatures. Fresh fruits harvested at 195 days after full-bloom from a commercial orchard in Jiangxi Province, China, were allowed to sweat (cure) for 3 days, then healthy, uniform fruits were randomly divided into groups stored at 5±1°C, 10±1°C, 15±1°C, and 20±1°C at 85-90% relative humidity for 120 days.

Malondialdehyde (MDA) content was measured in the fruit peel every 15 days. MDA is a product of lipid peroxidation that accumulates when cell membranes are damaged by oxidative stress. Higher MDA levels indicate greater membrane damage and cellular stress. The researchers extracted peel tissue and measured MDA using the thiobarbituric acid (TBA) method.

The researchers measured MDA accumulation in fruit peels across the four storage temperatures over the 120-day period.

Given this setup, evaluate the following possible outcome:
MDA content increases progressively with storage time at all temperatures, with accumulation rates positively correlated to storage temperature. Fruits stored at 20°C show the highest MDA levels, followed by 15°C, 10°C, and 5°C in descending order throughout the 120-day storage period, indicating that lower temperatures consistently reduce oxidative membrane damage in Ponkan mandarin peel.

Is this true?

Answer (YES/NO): NO